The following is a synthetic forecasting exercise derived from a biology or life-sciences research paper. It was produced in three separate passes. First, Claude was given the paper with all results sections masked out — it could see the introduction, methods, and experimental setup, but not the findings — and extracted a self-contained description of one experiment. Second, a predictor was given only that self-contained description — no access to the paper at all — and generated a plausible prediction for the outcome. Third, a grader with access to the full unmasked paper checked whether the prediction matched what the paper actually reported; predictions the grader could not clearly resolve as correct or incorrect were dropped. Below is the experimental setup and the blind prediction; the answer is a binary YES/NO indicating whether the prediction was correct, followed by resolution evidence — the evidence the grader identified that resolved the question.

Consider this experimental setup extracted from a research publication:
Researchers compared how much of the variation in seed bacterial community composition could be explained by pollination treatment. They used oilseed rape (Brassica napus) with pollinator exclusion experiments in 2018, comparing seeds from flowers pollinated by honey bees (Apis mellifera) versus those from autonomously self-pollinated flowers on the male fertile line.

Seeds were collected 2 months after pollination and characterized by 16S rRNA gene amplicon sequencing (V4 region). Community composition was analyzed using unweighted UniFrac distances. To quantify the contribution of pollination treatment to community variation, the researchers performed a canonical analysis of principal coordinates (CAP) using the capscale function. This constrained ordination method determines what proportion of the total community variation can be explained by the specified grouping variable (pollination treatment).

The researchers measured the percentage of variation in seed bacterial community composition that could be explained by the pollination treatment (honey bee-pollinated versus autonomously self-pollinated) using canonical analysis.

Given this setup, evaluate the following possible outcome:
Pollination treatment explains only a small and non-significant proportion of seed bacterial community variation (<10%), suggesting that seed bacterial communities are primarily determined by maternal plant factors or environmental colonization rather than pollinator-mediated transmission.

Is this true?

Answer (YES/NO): NO